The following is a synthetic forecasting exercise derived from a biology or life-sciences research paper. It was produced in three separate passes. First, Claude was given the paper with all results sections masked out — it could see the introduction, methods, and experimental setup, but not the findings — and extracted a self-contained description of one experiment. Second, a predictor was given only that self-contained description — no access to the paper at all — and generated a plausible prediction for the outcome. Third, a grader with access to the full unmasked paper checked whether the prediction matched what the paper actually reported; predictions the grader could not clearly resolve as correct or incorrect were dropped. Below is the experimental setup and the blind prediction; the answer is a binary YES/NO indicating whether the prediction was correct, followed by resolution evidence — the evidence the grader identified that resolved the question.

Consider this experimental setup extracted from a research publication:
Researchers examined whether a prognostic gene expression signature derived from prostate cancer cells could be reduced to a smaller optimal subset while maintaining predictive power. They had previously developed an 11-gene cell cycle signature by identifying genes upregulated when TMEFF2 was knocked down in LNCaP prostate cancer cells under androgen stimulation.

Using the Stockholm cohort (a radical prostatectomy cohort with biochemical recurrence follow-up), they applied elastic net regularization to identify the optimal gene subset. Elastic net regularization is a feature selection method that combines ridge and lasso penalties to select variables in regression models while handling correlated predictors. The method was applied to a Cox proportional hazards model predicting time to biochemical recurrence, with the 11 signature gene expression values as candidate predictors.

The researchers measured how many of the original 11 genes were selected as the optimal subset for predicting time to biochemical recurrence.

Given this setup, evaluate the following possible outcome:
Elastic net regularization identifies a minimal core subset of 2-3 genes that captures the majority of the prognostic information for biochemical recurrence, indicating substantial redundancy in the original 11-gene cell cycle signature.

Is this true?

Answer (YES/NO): YES